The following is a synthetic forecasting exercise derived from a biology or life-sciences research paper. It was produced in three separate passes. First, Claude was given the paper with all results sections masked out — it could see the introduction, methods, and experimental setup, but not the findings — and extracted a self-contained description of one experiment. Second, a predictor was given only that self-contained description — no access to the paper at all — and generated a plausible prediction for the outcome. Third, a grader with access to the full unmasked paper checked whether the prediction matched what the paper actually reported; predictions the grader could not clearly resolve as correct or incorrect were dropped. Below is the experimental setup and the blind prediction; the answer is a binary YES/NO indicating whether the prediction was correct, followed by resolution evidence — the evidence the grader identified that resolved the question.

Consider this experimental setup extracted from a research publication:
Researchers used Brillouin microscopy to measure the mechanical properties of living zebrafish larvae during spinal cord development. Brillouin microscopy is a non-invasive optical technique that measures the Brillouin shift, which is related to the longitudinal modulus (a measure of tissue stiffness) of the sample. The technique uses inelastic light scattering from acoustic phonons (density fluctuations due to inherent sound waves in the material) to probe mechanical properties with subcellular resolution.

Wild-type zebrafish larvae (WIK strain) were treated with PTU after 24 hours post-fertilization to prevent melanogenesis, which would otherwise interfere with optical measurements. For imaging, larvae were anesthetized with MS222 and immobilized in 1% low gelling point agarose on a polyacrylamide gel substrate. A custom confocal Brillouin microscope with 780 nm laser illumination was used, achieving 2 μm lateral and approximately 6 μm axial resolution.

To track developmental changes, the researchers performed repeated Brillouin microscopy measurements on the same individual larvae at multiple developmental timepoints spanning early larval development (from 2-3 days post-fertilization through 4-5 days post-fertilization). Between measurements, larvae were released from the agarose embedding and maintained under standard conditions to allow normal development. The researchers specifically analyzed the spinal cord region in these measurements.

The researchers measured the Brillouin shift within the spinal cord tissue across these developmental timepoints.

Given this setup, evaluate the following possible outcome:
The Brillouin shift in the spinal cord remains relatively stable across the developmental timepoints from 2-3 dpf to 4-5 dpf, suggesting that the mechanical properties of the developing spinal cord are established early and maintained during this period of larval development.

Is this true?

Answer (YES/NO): NO